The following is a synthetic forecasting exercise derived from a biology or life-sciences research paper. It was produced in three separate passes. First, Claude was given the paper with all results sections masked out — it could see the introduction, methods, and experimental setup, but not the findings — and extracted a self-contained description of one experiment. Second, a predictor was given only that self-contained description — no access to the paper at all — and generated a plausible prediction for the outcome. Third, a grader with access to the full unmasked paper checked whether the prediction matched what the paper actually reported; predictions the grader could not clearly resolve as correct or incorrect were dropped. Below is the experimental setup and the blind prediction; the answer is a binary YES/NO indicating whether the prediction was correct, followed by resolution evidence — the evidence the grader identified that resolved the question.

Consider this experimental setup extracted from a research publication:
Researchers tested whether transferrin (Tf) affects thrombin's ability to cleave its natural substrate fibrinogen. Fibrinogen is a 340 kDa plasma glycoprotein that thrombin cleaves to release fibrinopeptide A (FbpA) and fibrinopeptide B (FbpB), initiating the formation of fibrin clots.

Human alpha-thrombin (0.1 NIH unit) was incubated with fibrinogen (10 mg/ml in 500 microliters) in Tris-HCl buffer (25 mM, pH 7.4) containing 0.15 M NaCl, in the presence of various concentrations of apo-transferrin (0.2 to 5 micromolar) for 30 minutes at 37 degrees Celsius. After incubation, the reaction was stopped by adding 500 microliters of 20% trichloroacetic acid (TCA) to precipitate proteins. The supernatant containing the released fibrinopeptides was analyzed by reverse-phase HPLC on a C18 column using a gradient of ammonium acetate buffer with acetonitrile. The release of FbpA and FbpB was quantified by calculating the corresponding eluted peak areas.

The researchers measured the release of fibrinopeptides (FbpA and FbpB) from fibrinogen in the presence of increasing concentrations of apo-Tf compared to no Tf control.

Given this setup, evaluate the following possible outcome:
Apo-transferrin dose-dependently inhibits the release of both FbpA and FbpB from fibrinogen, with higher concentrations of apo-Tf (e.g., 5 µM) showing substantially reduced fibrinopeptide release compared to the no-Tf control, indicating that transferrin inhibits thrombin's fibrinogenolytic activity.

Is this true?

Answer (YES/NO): NO